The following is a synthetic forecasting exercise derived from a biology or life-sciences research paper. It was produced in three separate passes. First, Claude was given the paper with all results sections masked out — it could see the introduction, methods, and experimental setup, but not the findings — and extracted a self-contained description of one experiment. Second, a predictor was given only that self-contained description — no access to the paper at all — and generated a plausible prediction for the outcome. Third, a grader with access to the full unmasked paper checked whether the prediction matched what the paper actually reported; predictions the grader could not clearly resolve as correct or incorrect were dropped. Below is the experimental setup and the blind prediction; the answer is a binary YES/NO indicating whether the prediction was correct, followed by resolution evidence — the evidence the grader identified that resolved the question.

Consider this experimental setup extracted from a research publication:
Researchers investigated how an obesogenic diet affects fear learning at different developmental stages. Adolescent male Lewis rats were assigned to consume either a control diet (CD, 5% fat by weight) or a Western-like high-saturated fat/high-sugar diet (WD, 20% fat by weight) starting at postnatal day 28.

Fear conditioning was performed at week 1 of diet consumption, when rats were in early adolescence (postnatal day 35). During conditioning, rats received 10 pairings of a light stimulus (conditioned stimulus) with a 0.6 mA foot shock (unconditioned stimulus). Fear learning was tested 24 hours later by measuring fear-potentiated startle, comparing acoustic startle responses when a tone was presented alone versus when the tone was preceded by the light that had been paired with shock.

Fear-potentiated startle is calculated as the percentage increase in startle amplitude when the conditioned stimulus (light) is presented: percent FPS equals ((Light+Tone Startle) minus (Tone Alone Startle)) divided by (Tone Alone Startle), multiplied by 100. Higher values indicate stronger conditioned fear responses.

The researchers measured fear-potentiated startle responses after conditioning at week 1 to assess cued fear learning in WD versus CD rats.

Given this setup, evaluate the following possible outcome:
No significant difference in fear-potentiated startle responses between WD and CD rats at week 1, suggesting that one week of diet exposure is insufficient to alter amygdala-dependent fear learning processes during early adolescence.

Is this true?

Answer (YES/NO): YES